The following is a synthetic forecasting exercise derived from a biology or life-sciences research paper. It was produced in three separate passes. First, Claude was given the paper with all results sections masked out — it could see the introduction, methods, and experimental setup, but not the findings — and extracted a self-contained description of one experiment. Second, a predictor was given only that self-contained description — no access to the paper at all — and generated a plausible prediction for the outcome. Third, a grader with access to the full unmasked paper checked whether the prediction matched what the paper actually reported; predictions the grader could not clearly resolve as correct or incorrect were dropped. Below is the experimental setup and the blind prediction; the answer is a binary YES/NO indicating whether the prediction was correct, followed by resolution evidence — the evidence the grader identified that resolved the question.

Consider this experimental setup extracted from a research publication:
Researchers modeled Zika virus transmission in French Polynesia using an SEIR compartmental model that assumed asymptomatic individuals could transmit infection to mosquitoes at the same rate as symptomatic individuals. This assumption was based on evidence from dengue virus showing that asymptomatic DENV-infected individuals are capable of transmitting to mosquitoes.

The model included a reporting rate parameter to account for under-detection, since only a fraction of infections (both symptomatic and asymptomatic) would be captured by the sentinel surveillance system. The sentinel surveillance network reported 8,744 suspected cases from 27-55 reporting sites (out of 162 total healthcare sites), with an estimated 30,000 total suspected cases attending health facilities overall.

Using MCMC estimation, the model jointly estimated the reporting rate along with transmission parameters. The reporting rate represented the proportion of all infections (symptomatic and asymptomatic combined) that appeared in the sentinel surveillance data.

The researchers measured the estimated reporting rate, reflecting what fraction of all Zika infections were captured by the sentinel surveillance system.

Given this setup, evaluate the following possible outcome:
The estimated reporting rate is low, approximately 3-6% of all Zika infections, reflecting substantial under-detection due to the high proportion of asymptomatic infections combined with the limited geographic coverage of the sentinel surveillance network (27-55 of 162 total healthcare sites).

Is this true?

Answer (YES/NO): NO